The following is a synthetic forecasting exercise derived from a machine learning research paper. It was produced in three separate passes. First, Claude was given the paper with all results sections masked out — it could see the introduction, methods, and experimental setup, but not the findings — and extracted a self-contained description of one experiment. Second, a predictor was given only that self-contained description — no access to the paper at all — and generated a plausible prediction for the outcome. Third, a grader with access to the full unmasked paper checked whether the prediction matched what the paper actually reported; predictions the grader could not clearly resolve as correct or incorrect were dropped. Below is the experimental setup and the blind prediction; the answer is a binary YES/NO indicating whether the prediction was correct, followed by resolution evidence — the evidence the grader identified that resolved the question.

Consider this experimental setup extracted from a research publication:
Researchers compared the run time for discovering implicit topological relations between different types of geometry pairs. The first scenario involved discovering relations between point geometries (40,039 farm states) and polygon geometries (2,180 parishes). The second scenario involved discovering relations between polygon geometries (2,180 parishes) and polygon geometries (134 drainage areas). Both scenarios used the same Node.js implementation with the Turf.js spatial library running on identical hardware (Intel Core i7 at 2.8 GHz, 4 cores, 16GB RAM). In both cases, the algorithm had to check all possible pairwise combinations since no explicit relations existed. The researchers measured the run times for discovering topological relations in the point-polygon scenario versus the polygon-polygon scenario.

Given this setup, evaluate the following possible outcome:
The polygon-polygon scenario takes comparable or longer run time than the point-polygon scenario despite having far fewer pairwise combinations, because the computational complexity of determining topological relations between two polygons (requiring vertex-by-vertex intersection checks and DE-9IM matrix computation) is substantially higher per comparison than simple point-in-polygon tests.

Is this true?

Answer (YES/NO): YES